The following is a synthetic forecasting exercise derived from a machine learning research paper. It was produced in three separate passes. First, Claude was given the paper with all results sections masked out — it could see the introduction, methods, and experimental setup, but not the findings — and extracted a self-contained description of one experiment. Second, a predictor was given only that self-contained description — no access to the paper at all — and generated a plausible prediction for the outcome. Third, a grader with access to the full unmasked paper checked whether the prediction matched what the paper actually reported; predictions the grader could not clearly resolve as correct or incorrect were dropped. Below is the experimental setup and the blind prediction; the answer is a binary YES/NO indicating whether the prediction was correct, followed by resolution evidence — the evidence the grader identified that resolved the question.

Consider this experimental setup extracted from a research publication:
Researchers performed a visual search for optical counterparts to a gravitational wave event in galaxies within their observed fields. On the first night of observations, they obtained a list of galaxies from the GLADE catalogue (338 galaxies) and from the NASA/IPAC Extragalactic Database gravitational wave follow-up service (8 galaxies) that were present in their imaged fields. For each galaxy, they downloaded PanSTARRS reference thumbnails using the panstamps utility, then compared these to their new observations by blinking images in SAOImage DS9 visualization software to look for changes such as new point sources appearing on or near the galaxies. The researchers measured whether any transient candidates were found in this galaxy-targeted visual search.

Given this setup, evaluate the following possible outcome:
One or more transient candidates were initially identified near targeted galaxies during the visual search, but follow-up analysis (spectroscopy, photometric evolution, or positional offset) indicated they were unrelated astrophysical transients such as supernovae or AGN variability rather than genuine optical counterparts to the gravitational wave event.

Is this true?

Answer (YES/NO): NO